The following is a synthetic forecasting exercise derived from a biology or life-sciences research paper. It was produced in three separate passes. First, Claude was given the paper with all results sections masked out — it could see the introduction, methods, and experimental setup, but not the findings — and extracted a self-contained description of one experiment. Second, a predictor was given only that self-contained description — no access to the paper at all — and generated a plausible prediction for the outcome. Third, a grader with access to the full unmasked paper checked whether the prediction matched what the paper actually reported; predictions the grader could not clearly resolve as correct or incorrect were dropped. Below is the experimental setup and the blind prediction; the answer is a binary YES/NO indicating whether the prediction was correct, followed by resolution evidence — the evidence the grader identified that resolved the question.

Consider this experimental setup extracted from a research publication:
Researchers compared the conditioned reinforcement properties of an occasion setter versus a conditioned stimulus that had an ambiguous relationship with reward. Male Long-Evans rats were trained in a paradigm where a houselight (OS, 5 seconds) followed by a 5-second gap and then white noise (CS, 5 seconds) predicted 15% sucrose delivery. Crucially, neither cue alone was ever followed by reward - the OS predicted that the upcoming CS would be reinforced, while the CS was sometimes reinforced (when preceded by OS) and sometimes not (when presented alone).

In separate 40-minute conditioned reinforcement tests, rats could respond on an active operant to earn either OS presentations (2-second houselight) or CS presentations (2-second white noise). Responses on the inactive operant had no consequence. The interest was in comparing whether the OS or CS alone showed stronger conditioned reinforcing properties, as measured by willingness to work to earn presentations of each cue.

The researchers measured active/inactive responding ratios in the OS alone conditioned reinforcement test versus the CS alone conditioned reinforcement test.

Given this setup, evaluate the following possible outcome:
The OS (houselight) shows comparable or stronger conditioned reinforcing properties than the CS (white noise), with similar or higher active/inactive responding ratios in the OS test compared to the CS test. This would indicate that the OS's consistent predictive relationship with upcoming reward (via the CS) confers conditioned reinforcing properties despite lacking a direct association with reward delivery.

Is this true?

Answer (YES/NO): YES